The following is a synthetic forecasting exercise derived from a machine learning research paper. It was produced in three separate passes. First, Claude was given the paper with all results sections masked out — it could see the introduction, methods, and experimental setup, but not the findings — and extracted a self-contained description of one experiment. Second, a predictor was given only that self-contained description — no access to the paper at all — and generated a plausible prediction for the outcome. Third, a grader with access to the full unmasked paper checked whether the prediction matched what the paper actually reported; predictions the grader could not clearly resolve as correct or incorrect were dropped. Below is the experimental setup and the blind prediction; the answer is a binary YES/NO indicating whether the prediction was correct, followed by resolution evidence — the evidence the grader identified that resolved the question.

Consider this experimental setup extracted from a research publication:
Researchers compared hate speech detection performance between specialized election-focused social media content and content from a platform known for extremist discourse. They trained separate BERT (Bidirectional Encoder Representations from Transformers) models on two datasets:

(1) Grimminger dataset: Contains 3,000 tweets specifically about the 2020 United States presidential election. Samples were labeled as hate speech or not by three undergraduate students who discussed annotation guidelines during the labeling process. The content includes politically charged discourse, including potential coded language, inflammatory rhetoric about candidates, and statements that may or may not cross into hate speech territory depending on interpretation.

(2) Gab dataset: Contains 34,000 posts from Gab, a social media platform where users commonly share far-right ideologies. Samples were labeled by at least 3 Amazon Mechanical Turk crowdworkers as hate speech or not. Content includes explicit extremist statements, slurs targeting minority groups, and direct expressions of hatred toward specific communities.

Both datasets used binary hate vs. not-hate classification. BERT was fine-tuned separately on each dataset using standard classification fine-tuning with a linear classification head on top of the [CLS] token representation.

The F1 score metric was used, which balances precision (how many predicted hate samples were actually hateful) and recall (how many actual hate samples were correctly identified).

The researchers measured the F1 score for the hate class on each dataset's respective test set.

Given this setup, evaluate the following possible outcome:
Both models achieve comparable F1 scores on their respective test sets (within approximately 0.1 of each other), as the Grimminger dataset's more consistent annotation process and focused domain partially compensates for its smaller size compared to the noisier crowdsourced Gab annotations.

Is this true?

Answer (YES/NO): NO